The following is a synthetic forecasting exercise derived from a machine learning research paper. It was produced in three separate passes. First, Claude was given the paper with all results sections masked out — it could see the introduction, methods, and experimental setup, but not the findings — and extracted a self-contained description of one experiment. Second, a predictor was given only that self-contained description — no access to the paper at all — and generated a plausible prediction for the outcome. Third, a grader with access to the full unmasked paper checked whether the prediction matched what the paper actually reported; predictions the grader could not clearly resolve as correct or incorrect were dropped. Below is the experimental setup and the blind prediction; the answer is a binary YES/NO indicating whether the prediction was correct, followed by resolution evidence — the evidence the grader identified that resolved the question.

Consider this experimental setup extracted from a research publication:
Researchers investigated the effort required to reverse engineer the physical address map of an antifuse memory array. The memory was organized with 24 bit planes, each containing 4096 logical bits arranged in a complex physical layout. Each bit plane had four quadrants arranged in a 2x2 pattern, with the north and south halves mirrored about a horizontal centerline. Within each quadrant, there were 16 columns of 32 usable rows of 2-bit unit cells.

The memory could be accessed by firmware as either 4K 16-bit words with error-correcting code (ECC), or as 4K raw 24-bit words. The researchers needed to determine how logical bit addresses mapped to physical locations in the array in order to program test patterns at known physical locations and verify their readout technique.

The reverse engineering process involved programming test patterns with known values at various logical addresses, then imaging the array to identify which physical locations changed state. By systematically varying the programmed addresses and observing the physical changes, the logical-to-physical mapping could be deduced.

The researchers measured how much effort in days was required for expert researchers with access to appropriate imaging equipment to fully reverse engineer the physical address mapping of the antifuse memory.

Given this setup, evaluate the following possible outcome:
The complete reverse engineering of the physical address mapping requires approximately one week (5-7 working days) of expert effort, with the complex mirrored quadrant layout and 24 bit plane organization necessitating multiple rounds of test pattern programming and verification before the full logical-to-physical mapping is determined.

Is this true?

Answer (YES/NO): NO